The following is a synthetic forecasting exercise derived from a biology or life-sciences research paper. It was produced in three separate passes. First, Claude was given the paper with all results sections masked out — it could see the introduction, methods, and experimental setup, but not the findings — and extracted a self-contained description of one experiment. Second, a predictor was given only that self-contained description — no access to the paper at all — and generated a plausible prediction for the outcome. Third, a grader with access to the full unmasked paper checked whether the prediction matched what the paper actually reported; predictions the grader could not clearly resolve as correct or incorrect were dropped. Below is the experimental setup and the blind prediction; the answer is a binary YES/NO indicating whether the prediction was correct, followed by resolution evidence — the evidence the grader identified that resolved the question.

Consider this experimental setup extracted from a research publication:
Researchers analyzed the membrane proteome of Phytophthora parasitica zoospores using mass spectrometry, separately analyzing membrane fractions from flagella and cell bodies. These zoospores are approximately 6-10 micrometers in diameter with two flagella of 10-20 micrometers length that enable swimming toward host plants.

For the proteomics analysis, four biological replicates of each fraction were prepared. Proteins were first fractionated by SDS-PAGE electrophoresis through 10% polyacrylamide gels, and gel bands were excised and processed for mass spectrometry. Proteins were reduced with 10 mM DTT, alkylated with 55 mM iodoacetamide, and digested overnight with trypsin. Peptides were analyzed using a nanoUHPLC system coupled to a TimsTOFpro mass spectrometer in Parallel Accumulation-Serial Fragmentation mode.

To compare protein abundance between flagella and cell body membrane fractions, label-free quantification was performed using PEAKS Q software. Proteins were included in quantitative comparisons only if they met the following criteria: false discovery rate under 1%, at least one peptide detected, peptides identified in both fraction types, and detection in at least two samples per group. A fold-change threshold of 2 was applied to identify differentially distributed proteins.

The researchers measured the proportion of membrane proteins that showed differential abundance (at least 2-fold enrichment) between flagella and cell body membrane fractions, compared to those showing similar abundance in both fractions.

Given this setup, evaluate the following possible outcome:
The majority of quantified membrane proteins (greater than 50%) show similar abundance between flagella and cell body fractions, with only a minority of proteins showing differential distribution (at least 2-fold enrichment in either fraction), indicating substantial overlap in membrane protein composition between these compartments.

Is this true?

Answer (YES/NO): YES